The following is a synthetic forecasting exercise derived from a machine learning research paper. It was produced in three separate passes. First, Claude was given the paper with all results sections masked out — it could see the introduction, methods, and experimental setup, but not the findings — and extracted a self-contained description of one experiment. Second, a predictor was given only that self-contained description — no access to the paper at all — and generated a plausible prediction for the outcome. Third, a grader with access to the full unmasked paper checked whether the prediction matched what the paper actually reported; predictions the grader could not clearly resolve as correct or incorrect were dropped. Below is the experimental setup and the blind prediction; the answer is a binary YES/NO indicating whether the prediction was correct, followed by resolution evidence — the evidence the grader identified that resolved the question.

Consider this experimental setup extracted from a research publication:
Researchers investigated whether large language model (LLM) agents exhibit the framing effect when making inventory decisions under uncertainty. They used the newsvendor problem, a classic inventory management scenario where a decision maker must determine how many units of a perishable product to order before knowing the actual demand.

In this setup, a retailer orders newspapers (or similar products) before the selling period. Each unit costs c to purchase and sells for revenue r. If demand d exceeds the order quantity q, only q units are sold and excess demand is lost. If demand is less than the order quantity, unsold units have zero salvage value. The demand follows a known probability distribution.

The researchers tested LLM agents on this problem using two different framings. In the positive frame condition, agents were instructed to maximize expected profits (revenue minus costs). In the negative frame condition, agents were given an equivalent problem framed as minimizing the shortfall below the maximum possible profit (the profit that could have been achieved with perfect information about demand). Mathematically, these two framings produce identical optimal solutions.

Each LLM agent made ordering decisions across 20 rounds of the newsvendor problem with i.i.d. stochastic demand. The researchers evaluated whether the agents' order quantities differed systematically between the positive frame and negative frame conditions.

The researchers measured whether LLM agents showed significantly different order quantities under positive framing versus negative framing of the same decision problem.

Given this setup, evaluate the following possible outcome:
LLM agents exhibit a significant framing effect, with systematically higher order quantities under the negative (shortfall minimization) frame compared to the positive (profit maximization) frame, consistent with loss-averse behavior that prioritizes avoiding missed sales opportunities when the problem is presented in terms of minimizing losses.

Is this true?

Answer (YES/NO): NO